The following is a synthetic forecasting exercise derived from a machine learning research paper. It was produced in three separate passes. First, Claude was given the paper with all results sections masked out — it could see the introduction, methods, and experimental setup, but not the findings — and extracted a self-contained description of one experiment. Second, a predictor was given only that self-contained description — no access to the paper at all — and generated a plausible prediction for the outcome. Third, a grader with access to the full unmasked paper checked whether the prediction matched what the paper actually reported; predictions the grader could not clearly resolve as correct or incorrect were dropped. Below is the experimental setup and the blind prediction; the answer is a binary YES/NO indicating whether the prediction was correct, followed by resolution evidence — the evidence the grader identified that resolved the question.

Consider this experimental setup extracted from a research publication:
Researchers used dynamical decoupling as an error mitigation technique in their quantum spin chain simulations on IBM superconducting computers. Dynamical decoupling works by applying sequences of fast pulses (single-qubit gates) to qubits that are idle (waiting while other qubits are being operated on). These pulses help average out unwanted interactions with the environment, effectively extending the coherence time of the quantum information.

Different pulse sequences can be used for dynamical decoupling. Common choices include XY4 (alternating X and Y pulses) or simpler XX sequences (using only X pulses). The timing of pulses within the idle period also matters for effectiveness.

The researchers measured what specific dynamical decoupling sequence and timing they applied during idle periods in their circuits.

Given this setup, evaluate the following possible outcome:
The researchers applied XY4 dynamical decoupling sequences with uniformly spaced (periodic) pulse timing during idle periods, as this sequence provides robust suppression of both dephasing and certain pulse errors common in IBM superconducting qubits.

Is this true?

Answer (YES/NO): NO